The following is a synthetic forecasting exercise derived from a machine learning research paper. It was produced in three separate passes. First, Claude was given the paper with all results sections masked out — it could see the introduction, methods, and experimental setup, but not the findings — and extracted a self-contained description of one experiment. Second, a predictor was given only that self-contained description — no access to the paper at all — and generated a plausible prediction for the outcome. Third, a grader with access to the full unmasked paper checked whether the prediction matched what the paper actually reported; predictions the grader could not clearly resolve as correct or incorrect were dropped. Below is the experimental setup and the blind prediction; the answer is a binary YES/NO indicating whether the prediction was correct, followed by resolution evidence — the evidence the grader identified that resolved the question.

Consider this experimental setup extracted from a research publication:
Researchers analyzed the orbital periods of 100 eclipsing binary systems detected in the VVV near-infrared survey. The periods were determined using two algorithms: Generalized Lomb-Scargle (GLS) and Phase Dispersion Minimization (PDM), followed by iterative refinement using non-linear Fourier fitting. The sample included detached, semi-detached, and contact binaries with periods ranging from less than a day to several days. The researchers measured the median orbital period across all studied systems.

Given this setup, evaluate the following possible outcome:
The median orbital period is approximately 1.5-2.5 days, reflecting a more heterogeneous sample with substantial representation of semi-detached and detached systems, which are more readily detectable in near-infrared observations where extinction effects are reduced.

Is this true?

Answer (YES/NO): NO